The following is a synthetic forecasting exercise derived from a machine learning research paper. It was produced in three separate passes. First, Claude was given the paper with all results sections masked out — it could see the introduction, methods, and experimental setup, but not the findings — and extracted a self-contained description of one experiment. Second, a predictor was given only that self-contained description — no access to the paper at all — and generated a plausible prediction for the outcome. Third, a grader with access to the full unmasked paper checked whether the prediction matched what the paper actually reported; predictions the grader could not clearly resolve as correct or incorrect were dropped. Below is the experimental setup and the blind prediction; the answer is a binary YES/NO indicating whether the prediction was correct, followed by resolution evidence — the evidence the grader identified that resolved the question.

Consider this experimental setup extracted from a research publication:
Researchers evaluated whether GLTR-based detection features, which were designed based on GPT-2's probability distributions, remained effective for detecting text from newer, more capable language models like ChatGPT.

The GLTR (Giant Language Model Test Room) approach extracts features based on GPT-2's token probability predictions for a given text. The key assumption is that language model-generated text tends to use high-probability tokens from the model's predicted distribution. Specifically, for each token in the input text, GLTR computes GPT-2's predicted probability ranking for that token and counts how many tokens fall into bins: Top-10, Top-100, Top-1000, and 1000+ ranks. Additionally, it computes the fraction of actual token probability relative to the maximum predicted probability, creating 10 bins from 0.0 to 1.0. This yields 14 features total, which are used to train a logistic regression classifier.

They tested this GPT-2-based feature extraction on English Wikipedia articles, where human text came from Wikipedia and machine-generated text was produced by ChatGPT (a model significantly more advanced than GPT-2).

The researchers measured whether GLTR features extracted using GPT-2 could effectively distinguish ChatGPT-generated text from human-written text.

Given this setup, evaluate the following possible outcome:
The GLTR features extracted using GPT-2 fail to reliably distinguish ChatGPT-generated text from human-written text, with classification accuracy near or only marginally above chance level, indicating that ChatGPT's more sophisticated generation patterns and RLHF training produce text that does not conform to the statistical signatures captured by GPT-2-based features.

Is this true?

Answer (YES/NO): NO